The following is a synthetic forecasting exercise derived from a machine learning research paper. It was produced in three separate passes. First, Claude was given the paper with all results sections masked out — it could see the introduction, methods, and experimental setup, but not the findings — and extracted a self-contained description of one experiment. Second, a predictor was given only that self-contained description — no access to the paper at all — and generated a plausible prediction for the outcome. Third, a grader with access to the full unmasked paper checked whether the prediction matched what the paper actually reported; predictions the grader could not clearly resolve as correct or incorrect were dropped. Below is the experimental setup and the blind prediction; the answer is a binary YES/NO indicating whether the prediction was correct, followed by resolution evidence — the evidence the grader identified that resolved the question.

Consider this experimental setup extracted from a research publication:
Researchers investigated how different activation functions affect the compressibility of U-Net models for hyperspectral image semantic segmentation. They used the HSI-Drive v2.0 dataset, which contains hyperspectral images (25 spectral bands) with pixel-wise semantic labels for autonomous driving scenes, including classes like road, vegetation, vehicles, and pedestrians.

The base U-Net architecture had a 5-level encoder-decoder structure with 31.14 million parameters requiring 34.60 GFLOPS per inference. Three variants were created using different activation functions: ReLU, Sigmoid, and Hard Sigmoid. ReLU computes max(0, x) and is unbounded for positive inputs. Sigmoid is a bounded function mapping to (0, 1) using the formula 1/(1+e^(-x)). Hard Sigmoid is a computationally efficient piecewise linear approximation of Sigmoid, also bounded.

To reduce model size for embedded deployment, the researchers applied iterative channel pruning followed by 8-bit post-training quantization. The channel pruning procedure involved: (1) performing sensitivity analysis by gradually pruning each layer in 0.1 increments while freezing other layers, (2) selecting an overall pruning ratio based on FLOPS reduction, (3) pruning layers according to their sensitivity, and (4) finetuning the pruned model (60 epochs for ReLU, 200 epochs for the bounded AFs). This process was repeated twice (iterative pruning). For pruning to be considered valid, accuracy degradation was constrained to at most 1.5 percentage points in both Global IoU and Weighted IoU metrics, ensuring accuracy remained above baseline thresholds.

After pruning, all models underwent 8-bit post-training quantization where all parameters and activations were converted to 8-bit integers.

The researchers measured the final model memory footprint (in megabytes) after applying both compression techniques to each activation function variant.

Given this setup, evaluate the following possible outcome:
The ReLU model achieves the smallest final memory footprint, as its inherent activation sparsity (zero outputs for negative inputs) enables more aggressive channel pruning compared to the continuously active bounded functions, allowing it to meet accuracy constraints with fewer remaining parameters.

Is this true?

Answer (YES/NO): YES